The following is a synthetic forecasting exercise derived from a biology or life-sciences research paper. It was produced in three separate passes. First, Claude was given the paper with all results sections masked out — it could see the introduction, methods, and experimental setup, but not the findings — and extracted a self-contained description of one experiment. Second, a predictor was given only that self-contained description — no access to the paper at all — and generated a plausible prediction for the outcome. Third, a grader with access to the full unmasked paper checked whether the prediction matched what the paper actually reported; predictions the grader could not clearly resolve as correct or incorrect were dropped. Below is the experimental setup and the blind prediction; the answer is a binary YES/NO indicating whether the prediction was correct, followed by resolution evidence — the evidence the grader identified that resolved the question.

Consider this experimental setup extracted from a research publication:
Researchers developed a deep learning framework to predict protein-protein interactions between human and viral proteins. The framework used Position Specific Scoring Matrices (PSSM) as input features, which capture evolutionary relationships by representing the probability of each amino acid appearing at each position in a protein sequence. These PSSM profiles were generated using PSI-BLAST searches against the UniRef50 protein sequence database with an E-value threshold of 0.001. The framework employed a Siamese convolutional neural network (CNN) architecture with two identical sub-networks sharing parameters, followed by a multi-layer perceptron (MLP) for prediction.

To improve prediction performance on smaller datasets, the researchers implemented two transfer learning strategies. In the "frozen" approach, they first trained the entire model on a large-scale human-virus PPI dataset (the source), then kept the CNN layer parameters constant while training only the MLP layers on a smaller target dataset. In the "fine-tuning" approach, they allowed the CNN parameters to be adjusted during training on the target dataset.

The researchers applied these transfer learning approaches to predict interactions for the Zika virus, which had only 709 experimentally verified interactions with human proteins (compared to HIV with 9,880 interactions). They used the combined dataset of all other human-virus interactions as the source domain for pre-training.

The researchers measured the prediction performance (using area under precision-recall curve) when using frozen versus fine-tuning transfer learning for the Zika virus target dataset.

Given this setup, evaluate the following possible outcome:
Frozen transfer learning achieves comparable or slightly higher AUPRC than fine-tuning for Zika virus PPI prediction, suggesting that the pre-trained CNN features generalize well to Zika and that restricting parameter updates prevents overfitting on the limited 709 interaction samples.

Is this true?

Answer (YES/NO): NO